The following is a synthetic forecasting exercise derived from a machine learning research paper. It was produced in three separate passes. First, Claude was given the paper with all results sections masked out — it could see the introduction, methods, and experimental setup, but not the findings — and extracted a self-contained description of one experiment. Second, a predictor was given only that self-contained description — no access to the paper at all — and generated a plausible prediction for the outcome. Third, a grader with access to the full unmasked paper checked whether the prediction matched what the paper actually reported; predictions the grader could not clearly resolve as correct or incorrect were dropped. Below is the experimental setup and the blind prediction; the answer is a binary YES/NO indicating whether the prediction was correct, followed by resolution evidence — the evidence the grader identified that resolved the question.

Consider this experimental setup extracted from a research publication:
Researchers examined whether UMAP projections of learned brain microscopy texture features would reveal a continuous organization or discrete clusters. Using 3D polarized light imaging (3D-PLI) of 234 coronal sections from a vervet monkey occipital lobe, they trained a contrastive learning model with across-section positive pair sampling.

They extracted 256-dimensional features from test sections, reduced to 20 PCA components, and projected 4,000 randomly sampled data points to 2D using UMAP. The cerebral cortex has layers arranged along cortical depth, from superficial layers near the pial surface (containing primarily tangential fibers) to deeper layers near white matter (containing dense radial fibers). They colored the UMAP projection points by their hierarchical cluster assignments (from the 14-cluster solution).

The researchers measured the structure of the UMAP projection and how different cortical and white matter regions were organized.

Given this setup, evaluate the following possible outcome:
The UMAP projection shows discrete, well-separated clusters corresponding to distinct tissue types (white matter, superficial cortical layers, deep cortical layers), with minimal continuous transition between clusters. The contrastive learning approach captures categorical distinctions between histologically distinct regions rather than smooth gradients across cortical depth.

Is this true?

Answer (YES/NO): NO